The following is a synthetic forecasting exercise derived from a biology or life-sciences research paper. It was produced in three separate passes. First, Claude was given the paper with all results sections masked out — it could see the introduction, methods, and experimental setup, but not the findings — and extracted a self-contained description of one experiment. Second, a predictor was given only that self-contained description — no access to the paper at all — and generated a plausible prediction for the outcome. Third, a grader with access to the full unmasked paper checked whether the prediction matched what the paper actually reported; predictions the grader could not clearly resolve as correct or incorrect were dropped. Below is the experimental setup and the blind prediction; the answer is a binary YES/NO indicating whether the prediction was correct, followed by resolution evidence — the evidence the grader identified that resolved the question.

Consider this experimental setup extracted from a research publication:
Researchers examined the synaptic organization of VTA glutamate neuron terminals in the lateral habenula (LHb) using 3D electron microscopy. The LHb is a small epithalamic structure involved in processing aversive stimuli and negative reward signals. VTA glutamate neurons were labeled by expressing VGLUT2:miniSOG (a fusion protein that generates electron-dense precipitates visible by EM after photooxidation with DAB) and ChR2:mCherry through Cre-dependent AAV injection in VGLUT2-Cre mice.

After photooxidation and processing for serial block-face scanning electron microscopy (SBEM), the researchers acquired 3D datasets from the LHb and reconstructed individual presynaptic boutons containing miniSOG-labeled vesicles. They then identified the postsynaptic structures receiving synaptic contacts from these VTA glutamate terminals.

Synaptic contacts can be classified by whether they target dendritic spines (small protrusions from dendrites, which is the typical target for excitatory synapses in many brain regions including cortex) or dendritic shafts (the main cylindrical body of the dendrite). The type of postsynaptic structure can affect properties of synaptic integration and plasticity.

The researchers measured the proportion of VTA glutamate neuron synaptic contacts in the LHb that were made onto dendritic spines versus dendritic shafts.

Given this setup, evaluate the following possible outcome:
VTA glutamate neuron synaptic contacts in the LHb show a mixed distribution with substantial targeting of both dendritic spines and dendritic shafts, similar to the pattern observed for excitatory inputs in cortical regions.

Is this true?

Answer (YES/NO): NO